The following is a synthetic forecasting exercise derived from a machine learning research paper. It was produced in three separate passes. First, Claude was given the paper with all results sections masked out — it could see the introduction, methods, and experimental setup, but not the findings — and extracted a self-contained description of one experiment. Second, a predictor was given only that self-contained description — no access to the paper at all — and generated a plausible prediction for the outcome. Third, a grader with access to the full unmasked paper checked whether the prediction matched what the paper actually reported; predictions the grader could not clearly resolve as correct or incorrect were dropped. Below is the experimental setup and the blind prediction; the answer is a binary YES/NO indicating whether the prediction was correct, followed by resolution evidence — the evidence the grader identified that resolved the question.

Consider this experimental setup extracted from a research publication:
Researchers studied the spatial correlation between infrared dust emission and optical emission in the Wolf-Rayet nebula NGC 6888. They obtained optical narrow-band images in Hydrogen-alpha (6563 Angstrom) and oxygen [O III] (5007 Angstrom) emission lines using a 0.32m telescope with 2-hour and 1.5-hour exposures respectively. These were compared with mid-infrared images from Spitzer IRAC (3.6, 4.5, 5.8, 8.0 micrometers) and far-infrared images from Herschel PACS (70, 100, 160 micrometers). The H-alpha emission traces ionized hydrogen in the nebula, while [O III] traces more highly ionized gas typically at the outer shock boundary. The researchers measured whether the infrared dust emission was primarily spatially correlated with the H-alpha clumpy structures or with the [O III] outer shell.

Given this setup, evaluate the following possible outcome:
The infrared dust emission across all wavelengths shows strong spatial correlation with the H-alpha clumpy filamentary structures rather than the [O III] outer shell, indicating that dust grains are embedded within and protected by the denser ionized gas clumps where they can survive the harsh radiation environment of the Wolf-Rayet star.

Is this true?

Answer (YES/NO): NO